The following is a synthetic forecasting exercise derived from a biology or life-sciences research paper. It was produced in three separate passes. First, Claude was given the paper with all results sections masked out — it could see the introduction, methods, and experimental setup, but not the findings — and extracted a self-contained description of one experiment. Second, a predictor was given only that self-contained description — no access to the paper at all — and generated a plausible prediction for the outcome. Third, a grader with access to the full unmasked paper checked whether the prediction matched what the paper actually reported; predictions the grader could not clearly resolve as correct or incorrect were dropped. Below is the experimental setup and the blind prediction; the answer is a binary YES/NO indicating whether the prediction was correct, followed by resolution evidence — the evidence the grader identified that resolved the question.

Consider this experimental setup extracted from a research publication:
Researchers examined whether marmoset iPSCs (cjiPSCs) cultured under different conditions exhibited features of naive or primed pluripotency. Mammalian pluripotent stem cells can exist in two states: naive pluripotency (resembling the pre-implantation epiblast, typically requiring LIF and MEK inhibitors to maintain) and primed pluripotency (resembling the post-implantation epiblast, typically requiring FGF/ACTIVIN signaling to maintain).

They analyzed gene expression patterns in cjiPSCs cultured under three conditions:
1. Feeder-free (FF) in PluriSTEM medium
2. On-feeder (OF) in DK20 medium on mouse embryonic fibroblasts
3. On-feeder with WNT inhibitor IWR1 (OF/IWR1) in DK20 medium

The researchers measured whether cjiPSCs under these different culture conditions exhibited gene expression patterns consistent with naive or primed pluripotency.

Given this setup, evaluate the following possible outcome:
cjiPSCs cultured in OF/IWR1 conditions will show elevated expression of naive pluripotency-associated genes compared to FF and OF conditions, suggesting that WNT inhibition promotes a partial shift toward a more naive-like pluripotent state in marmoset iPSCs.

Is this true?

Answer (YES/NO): NO